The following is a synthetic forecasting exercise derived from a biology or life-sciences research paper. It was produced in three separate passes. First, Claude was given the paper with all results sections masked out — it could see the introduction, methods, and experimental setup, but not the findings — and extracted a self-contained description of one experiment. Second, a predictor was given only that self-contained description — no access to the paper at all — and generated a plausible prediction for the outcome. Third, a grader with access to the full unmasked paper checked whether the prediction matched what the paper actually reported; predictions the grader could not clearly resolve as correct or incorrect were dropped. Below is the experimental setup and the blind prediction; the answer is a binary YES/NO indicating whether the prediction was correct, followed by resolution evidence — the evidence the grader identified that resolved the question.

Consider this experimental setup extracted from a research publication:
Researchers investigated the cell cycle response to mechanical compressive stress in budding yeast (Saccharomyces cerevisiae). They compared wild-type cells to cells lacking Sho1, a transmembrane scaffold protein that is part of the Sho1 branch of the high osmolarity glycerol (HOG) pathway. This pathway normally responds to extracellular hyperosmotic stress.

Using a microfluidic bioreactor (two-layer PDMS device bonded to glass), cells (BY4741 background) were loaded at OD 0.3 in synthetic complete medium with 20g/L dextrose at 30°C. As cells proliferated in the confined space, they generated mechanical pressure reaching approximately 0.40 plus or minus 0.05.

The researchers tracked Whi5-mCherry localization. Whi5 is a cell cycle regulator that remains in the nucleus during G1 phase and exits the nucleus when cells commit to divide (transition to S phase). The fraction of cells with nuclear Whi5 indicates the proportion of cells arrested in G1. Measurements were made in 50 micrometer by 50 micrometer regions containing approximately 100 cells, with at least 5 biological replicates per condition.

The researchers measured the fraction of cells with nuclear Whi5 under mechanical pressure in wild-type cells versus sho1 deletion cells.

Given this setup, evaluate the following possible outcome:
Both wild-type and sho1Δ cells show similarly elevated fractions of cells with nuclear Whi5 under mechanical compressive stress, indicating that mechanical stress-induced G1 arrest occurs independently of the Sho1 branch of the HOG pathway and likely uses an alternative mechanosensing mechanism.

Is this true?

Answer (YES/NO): NO